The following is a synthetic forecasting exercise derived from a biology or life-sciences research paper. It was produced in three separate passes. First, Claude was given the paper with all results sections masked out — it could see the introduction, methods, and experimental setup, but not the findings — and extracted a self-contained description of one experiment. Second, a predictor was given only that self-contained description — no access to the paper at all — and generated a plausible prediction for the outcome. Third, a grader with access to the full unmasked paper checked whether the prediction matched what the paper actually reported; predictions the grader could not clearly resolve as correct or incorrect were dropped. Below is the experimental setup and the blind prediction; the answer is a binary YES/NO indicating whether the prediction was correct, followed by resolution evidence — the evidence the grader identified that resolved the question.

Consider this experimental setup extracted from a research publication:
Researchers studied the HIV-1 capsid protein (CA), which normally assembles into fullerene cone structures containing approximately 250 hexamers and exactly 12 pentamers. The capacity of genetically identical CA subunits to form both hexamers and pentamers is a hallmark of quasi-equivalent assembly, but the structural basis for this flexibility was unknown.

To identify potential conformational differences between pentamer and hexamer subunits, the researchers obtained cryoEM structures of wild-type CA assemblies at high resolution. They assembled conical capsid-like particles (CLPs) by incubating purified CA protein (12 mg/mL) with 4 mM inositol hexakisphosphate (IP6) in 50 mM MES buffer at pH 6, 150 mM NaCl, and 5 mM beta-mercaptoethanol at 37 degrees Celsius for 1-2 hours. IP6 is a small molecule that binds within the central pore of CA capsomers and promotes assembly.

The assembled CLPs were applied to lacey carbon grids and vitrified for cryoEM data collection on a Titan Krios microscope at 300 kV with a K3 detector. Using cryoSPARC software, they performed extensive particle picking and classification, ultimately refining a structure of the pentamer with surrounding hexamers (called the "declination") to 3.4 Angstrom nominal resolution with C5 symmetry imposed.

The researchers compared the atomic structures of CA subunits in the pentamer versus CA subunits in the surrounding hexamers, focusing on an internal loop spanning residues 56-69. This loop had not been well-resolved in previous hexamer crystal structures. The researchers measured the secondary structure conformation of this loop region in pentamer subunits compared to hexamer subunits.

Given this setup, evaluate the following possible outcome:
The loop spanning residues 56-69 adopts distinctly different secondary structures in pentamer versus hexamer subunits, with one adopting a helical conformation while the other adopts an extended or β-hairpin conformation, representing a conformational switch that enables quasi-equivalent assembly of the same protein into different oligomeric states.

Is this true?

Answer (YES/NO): YES